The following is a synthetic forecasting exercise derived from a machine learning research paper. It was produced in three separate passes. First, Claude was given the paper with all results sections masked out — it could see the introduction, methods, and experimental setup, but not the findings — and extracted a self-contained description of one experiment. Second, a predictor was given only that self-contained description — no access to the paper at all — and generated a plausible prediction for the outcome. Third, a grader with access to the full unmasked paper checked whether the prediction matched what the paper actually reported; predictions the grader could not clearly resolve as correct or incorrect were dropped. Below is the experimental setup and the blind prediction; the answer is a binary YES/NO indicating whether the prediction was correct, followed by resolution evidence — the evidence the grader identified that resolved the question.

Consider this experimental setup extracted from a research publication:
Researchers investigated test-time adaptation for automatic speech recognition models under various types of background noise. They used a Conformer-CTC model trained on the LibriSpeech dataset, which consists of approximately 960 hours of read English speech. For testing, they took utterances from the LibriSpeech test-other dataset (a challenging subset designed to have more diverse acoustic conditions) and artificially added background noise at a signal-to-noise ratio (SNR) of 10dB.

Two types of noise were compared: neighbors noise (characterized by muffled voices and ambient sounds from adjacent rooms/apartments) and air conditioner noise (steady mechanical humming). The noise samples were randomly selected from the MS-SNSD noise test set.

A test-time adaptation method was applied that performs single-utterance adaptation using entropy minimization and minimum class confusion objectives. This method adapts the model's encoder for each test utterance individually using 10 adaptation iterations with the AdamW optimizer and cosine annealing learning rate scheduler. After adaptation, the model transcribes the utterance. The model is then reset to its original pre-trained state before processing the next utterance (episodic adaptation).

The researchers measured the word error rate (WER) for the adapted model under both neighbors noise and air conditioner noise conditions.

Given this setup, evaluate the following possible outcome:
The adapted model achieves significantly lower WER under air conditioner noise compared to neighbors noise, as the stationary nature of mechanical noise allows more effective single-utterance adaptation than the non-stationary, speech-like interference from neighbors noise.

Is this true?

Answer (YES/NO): YES